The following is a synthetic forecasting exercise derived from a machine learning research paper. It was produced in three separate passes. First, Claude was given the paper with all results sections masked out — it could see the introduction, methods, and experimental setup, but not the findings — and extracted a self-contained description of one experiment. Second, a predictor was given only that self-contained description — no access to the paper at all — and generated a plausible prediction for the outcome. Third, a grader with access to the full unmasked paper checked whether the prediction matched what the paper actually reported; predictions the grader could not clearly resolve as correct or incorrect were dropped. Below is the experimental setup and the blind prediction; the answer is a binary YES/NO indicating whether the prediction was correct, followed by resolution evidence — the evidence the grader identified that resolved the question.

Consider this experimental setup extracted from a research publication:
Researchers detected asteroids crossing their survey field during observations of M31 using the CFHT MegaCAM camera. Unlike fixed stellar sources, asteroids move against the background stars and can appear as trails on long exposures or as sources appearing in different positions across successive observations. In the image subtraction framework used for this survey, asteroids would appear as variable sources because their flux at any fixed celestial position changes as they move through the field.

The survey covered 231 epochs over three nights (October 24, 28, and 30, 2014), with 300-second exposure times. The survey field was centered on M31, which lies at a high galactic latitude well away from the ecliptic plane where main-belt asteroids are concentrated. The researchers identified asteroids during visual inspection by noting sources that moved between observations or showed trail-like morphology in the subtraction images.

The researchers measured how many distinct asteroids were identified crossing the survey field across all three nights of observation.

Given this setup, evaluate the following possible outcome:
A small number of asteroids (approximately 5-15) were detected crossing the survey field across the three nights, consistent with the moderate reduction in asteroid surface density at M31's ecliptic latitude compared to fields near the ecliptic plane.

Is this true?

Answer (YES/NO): NO